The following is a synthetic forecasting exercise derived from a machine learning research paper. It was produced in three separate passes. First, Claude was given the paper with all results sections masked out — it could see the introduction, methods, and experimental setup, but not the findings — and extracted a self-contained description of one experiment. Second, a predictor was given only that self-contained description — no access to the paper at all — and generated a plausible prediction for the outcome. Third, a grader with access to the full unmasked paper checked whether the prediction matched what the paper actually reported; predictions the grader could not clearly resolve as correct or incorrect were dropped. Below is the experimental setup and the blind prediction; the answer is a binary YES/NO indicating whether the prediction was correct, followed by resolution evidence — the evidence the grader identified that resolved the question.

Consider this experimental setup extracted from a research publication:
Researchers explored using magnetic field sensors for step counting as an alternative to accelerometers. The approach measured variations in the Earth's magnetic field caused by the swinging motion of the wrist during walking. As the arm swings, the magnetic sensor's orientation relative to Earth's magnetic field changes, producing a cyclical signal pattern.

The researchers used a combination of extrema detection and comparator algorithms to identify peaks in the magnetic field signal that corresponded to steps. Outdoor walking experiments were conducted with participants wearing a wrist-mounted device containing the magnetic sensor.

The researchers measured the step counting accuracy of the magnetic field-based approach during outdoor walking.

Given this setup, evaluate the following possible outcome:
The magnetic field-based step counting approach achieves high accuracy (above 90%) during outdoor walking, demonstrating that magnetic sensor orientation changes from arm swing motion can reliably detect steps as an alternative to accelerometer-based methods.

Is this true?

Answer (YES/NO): YES